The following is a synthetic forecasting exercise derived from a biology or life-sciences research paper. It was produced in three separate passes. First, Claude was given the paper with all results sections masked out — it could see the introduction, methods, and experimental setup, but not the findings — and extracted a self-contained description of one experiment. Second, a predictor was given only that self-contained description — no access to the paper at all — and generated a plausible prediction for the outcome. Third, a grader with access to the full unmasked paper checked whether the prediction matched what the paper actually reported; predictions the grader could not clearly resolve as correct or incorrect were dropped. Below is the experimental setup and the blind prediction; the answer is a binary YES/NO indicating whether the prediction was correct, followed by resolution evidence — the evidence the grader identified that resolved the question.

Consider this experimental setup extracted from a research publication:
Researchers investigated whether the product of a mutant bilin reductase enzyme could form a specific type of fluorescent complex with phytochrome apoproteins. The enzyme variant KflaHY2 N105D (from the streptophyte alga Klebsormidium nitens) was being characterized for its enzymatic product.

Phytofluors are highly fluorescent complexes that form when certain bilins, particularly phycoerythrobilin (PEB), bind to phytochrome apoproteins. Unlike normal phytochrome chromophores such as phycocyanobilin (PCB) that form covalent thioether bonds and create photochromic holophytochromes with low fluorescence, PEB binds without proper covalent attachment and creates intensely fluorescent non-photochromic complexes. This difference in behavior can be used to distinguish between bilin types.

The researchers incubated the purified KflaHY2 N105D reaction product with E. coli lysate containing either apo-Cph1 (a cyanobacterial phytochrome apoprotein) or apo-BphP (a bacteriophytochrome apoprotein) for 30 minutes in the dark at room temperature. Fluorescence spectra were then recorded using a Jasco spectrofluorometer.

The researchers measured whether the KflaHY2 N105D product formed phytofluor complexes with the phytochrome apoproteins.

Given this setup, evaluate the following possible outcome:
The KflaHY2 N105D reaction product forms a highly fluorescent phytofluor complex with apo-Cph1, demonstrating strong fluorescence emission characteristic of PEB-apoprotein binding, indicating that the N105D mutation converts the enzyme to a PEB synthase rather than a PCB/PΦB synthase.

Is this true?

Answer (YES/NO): YES